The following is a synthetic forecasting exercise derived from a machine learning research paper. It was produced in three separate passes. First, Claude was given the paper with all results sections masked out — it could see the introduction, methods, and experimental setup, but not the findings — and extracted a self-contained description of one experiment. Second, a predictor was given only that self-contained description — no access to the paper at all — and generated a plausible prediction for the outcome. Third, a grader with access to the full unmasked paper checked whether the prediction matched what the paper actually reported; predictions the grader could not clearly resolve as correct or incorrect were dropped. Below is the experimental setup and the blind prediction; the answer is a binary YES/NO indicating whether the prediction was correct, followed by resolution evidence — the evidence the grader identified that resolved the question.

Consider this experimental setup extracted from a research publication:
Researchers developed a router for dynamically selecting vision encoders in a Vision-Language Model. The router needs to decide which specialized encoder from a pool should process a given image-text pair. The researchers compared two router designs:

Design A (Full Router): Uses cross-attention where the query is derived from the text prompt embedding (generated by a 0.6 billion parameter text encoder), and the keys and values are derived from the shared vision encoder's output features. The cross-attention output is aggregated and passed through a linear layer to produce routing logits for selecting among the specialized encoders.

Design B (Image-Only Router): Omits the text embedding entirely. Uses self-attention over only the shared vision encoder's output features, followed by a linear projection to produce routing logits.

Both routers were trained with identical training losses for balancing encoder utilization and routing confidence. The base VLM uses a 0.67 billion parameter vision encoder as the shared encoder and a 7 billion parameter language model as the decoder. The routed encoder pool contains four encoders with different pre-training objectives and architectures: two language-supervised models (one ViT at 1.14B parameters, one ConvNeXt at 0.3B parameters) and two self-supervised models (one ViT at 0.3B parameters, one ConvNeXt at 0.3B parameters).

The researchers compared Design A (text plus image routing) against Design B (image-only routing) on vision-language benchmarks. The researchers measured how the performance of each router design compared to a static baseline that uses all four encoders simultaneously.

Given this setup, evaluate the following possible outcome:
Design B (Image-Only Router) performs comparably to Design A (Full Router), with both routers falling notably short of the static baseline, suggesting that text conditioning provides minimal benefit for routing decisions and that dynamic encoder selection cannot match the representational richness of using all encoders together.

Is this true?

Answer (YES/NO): NO